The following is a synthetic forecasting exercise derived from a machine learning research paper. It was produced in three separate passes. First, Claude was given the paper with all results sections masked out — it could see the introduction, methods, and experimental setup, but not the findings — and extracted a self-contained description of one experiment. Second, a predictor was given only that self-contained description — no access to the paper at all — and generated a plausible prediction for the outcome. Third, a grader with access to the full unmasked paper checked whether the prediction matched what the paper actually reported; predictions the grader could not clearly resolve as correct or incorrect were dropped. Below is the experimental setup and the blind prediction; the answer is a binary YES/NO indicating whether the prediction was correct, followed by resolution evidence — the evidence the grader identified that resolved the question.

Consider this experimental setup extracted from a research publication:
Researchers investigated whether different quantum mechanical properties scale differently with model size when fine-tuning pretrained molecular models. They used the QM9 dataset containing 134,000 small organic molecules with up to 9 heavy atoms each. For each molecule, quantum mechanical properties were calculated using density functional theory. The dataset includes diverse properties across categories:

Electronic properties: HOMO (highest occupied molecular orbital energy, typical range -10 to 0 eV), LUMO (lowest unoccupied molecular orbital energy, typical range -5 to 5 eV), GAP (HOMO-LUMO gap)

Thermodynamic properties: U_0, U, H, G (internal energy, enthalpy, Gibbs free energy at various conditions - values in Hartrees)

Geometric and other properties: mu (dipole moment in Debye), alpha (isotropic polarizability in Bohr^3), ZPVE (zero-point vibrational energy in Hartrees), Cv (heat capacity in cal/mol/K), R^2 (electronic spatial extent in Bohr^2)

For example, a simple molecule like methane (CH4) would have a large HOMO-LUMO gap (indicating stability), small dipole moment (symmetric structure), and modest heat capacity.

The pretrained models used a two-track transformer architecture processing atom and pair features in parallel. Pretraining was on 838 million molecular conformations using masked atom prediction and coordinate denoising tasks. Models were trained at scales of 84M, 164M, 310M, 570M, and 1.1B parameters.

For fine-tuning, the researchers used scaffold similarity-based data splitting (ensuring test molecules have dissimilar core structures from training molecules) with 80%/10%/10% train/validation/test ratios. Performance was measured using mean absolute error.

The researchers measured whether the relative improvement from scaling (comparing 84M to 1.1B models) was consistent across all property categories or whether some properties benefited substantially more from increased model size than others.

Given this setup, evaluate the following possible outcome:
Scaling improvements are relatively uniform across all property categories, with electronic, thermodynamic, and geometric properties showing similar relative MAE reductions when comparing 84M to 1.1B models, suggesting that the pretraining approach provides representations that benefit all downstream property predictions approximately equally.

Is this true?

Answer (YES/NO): NO